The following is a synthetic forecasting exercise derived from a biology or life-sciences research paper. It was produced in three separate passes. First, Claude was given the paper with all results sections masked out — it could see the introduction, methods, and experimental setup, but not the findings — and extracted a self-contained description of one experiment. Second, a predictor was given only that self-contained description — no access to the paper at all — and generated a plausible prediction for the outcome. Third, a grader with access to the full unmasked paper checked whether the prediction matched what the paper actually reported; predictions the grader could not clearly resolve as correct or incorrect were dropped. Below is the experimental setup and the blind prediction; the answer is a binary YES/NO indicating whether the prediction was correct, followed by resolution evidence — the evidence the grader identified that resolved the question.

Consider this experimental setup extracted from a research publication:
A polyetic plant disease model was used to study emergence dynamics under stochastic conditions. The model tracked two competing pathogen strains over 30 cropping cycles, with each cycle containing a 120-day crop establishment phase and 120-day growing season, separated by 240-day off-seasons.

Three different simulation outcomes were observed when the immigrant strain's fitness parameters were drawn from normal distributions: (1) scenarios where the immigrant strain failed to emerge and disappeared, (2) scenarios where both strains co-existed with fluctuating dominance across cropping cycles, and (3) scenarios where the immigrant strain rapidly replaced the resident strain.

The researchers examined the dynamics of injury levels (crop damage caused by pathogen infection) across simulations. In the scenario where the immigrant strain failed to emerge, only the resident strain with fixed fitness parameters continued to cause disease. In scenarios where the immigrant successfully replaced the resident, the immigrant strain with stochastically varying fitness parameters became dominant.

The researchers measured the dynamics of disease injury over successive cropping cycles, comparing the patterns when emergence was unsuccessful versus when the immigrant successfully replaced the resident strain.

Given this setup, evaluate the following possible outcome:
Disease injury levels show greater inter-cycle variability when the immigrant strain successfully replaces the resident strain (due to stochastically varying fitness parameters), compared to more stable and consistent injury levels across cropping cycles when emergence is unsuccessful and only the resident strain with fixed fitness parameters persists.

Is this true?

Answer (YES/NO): YES